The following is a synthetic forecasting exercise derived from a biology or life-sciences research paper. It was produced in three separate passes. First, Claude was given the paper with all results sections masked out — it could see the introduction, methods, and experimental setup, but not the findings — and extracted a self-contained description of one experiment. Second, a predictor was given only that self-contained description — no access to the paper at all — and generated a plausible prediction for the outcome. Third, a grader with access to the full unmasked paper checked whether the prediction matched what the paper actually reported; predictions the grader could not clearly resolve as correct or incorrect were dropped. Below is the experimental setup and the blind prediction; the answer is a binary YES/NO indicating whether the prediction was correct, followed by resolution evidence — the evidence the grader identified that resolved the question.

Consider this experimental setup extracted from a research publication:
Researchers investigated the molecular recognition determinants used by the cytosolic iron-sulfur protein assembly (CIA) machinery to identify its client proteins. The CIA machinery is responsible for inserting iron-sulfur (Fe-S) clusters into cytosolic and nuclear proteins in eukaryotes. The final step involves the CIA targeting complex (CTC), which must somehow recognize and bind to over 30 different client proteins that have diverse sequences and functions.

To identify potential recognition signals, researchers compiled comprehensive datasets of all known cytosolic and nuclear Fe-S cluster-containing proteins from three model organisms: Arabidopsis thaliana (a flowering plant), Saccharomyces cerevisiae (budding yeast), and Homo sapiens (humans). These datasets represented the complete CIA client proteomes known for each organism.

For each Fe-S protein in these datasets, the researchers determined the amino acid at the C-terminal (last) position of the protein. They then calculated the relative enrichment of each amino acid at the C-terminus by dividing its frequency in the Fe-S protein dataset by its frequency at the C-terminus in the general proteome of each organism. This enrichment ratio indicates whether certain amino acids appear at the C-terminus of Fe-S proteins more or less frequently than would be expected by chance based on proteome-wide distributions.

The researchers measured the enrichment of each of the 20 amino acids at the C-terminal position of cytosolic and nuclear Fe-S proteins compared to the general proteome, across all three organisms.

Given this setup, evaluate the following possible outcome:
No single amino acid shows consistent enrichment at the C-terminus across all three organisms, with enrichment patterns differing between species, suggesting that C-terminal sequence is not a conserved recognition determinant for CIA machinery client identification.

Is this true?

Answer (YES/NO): NO